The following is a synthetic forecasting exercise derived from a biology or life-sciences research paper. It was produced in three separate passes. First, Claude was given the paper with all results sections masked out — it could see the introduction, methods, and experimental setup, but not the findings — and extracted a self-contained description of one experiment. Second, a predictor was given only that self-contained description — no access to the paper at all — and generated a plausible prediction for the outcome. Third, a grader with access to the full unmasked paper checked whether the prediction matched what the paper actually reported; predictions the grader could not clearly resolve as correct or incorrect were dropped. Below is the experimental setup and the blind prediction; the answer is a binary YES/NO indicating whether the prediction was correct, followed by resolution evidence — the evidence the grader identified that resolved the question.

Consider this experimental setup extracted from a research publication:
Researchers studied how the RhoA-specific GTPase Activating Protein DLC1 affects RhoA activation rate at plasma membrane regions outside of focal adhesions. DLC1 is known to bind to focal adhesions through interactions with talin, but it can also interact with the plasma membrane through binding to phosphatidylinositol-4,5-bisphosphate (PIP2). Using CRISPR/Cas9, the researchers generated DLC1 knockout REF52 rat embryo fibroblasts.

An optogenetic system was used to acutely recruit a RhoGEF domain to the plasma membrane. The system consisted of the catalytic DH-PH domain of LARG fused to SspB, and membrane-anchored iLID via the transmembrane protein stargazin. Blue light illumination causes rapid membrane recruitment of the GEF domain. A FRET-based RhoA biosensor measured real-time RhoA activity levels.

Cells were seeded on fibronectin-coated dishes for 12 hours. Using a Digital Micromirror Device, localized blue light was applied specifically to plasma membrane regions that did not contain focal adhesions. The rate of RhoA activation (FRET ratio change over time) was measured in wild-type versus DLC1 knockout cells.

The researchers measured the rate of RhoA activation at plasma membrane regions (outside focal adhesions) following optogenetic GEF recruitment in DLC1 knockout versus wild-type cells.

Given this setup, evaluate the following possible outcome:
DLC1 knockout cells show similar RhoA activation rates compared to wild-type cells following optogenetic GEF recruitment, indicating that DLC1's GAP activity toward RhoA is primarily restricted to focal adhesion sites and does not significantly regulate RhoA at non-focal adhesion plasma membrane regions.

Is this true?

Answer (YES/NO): NO